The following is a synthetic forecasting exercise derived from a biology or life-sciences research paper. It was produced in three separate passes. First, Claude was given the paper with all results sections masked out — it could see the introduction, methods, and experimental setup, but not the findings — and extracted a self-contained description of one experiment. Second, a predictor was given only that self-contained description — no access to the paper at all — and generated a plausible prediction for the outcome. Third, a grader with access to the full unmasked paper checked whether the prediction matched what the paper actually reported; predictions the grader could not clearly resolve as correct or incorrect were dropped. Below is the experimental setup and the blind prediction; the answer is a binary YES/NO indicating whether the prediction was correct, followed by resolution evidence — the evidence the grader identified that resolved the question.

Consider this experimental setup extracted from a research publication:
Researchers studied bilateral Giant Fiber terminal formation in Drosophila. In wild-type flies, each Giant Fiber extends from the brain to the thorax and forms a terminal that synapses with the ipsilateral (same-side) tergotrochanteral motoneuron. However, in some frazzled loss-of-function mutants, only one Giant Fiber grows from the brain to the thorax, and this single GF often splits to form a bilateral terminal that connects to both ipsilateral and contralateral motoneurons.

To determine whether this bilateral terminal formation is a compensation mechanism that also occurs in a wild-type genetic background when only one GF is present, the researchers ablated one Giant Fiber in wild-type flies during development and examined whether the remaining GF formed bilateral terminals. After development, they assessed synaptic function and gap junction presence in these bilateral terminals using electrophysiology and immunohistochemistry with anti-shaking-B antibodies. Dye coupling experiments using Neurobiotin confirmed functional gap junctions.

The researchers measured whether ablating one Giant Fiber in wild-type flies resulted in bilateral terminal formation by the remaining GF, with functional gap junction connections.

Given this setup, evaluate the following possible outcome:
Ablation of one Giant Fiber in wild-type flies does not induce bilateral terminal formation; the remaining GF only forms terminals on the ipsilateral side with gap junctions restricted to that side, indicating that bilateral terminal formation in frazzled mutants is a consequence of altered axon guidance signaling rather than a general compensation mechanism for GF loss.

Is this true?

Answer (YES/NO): NO